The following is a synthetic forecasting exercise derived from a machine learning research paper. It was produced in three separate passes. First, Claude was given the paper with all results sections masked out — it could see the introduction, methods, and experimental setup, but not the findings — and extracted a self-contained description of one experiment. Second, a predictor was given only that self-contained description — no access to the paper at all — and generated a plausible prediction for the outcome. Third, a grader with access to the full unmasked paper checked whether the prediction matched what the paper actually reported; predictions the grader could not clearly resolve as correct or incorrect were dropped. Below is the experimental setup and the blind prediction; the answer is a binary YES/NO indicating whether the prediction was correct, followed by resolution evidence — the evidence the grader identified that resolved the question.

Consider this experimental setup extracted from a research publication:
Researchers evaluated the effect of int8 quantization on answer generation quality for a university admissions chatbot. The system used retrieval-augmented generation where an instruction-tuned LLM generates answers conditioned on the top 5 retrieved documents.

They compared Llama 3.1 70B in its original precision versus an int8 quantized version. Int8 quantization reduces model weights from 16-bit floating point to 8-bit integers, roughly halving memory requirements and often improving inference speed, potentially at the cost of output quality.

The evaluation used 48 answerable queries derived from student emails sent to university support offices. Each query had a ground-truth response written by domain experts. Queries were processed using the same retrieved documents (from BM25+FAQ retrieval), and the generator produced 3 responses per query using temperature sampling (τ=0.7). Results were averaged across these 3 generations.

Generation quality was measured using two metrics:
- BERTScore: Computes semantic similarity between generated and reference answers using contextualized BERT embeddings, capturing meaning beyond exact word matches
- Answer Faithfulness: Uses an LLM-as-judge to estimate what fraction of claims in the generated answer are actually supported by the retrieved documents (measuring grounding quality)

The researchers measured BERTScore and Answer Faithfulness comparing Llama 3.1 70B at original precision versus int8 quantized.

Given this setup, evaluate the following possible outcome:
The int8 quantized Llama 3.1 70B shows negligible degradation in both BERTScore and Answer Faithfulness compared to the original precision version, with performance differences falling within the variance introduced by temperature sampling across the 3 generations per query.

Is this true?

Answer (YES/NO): YES